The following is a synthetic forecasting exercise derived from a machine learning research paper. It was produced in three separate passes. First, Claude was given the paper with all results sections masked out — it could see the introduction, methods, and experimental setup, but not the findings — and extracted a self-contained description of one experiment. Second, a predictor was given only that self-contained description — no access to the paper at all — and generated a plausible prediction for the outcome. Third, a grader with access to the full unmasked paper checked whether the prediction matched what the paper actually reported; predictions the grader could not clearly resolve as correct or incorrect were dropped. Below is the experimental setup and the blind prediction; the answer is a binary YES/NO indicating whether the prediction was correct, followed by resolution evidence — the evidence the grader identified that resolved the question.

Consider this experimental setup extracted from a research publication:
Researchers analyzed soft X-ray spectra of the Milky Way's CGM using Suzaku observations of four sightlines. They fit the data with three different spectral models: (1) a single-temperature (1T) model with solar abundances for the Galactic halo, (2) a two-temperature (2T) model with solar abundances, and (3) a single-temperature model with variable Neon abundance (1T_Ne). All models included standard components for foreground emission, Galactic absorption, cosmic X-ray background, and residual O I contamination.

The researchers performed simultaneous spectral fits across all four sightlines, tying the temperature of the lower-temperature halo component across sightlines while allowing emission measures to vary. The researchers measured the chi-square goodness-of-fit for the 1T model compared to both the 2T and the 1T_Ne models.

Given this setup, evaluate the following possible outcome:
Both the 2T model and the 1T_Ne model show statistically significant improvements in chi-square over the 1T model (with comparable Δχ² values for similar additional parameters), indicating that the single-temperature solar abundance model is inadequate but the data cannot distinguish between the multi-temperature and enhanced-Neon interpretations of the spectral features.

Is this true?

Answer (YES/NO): NO